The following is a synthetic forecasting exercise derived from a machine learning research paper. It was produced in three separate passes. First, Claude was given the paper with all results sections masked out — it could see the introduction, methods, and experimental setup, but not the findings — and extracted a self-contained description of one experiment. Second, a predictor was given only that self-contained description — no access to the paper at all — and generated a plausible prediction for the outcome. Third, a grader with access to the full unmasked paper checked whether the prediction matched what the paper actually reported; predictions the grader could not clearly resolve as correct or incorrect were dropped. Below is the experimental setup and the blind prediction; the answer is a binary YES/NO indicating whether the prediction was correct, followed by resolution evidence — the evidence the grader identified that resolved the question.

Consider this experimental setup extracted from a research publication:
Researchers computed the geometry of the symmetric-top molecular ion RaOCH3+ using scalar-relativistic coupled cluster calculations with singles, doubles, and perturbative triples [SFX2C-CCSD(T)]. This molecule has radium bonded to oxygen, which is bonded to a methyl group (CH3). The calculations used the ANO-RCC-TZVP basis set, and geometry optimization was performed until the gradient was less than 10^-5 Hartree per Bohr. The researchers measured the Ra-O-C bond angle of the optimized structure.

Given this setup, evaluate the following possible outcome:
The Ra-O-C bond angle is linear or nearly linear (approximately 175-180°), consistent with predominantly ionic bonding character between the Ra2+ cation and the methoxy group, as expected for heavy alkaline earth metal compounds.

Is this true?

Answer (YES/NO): YES